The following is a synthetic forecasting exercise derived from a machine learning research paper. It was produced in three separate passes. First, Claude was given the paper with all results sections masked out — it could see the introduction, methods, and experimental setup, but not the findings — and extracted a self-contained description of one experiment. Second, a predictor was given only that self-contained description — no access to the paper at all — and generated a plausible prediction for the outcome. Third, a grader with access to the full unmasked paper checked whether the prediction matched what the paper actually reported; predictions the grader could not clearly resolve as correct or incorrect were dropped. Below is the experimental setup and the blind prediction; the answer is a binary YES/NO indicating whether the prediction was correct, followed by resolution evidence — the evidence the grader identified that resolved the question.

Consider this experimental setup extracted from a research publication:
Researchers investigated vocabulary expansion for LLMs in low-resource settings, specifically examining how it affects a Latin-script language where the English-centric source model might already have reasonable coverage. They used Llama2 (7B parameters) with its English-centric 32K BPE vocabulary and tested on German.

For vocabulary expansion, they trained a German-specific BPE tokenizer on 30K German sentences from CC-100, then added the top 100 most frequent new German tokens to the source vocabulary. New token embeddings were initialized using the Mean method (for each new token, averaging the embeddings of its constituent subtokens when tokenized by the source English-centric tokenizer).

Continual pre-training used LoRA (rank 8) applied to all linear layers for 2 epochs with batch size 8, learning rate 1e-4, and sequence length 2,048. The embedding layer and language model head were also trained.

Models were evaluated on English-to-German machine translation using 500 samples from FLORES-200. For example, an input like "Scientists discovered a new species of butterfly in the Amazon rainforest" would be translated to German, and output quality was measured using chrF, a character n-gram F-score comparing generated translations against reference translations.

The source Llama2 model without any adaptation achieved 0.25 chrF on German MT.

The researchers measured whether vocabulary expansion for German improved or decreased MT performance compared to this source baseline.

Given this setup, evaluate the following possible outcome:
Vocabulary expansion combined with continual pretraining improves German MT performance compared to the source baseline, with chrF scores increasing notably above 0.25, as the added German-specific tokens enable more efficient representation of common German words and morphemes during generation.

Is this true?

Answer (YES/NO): NO